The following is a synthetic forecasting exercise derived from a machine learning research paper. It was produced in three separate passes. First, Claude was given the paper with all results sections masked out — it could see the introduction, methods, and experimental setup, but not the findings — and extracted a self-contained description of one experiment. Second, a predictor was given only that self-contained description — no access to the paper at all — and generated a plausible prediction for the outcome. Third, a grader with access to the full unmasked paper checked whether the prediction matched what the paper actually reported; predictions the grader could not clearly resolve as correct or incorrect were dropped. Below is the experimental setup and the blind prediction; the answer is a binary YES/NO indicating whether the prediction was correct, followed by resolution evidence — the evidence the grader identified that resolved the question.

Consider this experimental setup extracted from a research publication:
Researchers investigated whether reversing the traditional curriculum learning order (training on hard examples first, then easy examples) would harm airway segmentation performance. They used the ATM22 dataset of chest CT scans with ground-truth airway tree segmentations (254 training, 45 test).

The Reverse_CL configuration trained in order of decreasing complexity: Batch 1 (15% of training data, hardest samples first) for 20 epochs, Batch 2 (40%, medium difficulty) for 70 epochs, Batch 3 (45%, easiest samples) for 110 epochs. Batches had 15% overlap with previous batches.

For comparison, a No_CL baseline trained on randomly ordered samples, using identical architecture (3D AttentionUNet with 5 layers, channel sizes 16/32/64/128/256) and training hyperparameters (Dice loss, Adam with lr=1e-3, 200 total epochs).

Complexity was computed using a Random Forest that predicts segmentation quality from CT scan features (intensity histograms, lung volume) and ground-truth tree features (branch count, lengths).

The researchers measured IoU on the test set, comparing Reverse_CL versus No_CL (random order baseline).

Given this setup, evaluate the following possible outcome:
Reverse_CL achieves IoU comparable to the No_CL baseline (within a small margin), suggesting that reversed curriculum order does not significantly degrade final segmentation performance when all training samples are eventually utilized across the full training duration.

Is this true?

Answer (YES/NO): NO